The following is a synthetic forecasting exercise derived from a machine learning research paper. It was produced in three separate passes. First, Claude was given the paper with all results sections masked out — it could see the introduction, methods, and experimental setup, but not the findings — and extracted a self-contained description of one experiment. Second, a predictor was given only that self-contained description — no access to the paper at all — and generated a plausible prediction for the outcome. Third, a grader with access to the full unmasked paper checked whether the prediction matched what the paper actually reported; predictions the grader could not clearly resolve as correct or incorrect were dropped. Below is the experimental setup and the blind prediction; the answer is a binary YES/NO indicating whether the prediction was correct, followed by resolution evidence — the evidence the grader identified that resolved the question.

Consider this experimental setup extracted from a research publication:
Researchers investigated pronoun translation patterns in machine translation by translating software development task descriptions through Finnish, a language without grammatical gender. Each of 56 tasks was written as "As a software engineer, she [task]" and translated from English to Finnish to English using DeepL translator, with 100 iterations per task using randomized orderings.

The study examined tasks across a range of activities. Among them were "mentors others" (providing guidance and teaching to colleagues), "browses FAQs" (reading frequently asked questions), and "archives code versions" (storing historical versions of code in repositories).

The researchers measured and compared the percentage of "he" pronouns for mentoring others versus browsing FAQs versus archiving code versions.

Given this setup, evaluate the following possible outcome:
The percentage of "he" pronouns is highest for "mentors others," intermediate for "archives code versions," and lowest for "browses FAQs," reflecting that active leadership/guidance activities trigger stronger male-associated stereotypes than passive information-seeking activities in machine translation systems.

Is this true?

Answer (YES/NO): NO